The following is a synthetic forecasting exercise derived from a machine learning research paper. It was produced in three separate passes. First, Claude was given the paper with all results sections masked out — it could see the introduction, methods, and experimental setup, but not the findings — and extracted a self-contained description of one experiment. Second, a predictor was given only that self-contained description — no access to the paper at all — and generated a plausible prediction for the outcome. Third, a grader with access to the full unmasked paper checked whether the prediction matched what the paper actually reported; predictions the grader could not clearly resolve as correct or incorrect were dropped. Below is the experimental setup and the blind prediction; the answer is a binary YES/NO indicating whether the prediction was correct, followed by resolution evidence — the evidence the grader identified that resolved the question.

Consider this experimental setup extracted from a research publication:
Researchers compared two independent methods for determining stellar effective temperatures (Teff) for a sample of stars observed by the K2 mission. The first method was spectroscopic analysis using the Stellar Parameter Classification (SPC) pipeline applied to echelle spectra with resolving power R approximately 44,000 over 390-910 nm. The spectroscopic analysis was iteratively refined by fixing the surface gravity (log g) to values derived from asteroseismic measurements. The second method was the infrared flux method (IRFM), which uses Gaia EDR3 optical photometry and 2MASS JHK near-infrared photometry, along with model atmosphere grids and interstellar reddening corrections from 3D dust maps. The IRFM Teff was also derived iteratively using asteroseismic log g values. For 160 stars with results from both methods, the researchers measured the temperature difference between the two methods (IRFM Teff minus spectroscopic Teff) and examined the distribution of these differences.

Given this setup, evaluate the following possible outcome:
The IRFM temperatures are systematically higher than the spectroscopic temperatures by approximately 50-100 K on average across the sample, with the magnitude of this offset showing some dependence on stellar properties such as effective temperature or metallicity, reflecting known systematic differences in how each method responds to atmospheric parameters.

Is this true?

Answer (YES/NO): NO